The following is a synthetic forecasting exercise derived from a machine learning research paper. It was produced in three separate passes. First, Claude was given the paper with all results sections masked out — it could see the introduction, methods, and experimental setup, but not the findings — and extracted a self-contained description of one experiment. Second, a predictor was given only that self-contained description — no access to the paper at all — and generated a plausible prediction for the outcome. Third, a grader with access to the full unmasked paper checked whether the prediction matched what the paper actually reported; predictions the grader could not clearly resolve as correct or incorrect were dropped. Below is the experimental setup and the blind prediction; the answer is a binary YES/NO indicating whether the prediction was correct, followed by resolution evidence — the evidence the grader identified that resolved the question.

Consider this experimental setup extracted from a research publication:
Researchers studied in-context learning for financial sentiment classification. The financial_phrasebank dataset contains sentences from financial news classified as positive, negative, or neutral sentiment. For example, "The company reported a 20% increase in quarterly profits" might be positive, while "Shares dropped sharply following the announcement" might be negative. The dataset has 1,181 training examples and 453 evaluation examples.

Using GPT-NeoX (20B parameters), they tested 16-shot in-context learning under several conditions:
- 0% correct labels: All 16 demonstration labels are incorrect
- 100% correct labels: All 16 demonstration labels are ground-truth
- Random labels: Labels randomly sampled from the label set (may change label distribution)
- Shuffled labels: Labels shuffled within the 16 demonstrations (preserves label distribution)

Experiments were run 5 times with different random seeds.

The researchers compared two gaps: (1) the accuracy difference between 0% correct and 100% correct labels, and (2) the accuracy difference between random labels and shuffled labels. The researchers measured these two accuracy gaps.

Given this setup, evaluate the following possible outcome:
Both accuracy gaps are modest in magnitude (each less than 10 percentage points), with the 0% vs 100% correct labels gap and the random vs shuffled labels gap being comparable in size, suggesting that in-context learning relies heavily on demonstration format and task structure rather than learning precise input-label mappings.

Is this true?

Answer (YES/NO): NO